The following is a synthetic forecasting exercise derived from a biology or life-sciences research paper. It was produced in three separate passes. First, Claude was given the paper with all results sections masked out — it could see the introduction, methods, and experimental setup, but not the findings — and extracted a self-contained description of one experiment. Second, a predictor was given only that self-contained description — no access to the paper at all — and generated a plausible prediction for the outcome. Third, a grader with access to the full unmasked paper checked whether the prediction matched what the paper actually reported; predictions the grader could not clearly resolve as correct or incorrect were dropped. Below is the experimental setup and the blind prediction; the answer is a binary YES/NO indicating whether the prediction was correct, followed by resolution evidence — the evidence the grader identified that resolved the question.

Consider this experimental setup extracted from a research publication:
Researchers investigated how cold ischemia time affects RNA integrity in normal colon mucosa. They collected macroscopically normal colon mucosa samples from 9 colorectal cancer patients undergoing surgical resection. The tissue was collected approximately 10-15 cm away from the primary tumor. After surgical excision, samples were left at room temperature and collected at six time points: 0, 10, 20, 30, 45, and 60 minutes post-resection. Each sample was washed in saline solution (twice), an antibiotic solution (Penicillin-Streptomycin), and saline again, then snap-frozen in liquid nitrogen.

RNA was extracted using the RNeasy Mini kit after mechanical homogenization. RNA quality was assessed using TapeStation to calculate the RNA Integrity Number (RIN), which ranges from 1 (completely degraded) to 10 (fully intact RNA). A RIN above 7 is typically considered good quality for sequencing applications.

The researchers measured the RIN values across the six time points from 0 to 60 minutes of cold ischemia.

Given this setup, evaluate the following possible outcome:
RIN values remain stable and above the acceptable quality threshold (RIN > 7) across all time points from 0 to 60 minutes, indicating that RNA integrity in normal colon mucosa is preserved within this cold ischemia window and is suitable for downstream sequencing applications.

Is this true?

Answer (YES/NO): NO